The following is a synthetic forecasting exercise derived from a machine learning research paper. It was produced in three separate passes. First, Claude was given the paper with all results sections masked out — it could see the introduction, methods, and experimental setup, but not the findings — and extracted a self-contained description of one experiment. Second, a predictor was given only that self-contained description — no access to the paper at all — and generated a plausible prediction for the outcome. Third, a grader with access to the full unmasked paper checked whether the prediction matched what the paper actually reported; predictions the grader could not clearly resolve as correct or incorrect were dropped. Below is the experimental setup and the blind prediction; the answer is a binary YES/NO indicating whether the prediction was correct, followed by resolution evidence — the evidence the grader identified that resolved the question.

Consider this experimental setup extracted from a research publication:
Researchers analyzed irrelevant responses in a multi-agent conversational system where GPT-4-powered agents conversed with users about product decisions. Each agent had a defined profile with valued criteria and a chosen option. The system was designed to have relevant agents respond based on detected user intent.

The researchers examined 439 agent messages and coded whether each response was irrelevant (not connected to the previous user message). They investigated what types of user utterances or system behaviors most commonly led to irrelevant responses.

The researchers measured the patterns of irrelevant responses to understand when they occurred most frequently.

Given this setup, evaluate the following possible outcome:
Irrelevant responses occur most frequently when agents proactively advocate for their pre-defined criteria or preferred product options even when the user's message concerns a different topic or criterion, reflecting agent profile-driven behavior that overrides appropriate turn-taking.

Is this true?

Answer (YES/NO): YES